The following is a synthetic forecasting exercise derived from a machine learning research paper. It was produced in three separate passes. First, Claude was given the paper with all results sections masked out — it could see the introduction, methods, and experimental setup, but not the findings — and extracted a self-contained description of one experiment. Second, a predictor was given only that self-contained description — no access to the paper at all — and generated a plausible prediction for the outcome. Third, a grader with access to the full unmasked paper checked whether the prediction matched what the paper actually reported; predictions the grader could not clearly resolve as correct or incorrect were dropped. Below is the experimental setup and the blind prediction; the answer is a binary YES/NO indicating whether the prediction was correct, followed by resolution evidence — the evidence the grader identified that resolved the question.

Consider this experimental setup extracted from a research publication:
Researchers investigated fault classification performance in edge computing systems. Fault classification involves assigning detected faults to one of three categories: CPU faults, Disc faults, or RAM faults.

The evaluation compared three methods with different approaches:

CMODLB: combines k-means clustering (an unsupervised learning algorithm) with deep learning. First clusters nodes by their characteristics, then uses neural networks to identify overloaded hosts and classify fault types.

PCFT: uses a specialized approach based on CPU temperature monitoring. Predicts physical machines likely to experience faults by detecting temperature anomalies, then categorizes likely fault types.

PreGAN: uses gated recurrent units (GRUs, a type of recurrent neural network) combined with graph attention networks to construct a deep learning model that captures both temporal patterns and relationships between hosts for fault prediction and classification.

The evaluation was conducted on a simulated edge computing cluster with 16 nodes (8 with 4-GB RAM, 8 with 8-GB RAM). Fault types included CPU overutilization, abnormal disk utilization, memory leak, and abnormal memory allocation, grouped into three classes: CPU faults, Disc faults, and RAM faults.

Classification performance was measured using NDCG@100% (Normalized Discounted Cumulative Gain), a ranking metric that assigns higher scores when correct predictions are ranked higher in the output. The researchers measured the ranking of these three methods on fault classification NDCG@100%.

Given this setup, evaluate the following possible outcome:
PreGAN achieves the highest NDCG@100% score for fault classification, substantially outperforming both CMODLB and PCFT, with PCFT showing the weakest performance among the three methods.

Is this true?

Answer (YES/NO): NO